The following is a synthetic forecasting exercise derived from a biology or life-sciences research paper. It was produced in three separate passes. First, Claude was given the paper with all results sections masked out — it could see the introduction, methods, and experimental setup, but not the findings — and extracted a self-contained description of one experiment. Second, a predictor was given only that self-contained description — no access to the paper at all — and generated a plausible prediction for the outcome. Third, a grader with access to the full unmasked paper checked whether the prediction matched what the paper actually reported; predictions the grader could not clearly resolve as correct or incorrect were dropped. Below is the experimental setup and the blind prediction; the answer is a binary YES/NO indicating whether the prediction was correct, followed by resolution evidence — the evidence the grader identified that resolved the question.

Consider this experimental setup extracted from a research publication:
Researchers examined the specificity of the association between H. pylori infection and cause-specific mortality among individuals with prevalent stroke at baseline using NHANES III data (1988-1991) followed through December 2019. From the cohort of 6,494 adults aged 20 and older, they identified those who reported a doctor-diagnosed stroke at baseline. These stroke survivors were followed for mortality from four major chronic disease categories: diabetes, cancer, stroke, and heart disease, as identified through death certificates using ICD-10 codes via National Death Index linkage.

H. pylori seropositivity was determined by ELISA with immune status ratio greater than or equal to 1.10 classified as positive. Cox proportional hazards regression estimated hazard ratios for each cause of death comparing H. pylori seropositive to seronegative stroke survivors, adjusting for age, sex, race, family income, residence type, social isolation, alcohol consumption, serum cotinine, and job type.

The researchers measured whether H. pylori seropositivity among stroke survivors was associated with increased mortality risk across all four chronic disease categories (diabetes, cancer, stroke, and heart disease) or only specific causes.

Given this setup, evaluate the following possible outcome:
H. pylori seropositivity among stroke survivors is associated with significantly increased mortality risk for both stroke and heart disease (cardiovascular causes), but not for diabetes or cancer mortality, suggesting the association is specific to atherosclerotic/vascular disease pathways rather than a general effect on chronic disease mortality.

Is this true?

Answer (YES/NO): NO